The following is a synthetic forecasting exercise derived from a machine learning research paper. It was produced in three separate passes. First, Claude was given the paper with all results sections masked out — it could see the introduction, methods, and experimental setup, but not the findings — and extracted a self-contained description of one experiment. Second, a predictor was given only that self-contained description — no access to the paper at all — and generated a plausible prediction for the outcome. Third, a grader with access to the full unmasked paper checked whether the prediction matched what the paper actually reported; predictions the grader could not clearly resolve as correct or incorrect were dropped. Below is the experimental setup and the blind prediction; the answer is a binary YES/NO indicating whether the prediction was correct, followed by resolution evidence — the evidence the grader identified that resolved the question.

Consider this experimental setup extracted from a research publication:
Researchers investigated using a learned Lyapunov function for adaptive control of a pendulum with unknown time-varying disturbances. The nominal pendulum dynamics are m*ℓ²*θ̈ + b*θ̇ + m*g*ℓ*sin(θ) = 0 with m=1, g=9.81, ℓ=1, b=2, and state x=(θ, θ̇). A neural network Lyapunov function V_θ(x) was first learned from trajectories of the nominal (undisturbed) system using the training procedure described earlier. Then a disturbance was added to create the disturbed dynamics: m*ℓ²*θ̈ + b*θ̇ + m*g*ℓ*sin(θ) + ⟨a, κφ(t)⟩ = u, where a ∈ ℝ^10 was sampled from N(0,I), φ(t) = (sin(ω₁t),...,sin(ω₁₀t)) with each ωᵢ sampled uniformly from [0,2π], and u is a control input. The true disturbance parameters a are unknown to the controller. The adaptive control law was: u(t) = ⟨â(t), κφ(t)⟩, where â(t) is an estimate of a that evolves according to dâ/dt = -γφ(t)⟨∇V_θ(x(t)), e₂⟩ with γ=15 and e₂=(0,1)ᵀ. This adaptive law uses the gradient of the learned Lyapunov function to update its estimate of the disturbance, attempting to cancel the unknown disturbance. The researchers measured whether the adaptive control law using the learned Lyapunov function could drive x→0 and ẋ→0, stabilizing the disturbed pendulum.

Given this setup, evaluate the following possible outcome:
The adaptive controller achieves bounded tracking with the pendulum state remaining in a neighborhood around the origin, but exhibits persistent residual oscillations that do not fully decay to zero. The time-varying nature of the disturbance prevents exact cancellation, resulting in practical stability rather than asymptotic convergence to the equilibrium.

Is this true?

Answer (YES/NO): NO